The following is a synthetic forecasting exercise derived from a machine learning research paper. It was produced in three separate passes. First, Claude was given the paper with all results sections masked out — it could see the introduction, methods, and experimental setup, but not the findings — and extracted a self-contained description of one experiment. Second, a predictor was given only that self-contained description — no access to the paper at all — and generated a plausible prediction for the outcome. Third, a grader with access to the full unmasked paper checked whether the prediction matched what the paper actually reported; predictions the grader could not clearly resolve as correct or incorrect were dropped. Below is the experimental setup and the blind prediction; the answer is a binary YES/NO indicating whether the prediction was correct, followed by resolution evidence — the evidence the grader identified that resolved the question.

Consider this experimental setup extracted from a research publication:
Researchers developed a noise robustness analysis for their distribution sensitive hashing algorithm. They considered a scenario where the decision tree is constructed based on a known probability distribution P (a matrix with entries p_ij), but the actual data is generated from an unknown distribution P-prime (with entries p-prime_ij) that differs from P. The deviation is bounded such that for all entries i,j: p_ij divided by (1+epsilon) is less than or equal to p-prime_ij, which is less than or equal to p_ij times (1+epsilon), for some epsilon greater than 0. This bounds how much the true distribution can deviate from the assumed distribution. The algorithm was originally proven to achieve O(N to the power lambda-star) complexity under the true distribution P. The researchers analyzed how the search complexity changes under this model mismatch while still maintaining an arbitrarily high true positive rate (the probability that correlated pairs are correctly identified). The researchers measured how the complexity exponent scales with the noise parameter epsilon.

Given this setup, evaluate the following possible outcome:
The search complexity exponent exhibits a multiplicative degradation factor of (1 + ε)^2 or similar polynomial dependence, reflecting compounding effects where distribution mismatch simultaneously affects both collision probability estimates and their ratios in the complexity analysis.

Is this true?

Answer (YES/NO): NO